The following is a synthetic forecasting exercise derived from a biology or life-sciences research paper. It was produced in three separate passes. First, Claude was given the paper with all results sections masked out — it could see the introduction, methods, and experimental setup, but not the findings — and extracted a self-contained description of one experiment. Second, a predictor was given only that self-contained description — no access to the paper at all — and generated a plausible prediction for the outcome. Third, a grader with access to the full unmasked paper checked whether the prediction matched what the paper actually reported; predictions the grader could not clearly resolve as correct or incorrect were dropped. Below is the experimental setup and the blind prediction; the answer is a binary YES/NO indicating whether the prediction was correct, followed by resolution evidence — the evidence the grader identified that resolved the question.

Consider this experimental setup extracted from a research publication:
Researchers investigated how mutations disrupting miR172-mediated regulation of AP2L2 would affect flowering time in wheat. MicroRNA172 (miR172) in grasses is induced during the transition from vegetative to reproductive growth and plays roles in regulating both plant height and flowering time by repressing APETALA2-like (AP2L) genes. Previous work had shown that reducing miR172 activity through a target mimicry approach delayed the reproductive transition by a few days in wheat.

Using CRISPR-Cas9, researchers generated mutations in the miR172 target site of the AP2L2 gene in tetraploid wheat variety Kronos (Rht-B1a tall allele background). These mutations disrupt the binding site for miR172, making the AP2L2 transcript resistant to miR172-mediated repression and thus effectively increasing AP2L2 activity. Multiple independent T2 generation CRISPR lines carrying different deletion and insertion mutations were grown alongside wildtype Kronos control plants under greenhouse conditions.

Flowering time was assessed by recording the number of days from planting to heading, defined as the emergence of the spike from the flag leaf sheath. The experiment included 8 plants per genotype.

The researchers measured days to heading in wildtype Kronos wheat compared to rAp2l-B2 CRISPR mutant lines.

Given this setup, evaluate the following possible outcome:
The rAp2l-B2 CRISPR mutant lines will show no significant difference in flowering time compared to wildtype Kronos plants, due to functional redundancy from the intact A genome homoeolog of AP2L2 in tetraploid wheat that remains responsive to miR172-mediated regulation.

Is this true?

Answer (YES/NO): NO